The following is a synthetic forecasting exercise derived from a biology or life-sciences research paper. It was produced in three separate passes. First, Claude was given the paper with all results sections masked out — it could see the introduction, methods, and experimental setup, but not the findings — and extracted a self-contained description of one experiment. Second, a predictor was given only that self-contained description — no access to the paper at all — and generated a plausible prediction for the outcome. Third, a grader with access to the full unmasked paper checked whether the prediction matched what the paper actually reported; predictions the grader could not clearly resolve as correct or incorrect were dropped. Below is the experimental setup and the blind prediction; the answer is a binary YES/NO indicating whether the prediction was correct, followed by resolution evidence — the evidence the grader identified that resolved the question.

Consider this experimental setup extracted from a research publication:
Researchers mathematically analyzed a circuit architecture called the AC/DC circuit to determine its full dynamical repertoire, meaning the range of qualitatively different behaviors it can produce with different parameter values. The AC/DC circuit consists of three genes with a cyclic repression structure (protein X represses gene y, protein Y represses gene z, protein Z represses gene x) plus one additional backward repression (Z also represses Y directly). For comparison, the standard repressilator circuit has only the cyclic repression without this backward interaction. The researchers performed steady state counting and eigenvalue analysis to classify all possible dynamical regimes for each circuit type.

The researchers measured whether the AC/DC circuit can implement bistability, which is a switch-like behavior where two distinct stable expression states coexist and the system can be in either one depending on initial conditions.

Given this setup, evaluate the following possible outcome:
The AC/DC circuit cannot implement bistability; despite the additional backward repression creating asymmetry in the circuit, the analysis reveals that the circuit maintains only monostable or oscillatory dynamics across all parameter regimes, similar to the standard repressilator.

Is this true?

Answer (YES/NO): NO